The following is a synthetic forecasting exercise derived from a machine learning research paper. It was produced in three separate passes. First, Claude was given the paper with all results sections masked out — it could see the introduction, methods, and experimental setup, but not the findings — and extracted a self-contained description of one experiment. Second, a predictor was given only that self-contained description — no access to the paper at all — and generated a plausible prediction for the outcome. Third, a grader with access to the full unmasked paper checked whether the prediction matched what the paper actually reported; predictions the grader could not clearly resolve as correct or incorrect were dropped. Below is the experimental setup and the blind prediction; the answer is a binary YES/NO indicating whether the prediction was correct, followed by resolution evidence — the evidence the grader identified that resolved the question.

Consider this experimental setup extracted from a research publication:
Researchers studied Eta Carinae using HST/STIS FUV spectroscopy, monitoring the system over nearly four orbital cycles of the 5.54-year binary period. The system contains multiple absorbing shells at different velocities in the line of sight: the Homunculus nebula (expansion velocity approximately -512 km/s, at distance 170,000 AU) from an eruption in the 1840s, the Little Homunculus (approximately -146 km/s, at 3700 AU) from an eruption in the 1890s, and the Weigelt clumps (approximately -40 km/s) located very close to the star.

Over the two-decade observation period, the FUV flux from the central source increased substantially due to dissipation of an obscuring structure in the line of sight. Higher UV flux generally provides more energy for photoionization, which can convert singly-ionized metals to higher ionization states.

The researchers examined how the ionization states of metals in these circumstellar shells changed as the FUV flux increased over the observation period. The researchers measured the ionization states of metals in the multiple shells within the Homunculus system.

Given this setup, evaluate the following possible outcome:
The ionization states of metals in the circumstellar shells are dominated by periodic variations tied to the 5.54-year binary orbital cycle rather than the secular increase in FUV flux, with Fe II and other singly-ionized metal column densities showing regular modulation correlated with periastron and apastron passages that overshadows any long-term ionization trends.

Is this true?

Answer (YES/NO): NO